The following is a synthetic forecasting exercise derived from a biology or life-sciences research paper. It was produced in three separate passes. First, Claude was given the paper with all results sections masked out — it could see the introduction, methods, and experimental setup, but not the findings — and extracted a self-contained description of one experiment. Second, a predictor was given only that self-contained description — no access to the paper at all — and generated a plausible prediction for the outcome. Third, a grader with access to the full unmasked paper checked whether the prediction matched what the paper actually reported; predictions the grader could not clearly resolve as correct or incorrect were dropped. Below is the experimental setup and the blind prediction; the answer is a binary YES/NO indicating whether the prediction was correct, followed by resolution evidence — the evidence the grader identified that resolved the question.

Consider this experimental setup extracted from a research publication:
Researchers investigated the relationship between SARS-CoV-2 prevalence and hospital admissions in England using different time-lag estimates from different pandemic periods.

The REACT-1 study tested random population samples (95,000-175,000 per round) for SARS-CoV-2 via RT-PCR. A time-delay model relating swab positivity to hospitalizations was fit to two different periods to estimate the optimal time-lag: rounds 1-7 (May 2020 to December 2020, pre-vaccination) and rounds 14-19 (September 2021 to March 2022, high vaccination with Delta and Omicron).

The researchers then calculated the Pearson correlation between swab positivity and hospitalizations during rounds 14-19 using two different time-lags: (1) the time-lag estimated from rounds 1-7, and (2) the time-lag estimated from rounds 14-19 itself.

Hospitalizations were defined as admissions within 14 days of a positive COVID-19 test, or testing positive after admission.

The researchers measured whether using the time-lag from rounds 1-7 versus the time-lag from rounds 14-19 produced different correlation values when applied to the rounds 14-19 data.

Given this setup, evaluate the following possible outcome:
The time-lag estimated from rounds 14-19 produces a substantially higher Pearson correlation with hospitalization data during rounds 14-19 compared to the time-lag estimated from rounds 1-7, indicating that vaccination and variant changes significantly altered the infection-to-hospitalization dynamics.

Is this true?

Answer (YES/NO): NO